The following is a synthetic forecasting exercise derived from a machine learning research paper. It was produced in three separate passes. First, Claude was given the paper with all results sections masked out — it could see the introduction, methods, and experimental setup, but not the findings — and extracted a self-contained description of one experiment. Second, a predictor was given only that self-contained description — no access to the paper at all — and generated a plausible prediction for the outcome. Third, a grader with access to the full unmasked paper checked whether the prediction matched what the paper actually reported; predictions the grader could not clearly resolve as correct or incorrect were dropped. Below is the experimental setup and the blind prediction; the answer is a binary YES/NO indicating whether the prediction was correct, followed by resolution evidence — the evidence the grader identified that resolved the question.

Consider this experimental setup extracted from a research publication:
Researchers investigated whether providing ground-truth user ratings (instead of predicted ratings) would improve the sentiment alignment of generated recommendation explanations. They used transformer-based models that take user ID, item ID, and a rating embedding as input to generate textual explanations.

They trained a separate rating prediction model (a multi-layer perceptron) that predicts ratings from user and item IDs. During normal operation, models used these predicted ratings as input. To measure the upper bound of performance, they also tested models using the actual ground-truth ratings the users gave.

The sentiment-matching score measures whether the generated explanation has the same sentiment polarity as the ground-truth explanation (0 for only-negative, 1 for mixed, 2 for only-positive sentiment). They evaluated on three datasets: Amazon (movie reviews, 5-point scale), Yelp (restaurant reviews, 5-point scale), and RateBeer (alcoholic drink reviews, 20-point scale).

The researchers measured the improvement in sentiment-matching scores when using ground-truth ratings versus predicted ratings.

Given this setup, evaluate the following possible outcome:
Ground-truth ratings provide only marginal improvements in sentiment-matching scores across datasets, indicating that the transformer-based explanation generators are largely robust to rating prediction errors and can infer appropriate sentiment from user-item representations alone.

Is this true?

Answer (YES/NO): NO